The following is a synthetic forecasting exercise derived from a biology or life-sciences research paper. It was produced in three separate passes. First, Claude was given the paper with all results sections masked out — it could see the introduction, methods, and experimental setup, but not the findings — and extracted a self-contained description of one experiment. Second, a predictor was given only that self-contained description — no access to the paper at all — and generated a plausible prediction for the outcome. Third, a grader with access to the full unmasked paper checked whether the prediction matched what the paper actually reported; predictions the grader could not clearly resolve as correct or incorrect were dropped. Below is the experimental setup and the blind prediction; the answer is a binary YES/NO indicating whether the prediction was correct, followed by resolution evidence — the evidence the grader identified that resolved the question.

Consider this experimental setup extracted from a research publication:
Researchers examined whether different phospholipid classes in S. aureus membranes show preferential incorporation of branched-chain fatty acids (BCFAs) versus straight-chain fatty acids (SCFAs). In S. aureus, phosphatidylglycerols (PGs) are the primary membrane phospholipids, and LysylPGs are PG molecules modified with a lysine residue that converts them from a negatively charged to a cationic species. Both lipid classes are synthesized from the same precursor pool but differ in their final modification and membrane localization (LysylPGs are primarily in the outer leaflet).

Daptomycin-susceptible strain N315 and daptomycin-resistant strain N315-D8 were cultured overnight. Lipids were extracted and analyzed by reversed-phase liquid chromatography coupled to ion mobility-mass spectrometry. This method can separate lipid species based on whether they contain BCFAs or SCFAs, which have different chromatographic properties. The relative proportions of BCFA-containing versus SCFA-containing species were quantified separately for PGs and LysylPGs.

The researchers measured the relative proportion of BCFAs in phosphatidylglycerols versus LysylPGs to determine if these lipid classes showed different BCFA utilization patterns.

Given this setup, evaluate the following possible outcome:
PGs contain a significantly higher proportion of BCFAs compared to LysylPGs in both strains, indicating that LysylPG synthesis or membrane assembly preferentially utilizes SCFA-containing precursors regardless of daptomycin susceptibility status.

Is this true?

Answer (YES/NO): YES